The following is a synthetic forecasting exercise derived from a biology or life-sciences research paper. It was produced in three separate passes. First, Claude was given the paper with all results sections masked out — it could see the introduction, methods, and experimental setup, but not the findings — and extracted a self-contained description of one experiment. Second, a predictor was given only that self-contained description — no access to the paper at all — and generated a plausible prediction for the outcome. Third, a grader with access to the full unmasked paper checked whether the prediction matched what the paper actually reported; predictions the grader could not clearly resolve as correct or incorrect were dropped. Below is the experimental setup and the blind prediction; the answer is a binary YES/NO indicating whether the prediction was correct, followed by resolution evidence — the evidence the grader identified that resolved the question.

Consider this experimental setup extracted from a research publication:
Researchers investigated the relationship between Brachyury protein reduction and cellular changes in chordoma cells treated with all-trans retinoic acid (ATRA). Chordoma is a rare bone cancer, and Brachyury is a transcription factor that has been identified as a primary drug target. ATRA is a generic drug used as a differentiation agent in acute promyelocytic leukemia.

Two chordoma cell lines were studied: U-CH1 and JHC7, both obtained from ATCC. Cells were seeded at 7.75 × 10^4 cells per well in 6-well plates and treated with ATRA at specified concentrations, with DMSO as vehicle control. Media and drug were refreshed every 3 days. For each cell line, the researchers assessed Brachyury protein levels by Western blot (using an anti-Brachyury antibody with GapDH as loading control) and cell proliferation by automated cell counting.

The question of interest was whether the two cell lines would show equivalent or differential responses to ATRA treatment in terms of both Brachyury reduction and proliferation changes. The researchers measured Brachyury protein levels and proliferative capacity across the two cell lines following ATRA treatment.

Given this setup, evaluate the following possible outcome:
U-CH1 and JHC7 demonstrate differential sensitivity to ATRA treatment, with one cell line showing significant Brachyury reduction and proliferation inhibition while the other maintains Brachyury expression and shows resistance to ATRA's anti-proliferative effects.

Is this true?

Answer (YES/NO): NO